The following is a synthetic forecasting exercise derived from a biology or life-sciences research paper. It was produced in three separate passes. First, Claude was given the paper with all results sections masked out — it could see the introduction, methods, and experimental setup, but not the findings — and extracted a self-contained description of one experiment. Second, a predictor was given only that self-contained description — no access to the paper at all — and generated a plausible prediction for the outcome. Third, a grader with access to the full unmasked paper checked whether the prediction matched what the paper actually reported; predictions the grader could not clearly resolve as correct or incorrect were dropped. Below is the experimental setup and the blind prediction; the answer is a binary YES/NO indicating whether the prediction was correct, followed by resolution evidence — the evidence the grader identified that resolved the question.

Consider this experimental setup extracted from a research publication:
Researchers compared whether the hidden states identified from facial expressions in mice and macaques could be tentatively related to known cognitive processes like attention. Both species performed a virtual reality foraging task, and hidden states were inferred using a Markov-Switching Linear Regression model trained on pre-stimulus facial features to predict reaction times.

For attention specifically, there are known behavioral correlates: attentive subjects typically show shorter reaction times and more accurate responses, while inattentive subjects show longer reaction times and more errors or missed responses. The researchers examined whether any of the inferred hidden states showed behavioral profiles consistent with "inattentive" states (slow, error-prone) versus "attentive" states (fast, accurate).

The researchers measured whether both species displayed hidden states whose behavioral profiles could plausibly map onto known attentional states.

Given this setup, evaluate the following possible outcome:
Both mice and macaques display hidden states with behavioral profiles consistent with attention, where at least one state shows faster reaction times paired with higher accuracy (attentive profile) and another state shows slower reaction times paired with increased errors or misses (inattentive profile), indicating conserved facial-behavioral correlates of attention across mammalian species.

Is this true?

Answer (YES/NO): NO